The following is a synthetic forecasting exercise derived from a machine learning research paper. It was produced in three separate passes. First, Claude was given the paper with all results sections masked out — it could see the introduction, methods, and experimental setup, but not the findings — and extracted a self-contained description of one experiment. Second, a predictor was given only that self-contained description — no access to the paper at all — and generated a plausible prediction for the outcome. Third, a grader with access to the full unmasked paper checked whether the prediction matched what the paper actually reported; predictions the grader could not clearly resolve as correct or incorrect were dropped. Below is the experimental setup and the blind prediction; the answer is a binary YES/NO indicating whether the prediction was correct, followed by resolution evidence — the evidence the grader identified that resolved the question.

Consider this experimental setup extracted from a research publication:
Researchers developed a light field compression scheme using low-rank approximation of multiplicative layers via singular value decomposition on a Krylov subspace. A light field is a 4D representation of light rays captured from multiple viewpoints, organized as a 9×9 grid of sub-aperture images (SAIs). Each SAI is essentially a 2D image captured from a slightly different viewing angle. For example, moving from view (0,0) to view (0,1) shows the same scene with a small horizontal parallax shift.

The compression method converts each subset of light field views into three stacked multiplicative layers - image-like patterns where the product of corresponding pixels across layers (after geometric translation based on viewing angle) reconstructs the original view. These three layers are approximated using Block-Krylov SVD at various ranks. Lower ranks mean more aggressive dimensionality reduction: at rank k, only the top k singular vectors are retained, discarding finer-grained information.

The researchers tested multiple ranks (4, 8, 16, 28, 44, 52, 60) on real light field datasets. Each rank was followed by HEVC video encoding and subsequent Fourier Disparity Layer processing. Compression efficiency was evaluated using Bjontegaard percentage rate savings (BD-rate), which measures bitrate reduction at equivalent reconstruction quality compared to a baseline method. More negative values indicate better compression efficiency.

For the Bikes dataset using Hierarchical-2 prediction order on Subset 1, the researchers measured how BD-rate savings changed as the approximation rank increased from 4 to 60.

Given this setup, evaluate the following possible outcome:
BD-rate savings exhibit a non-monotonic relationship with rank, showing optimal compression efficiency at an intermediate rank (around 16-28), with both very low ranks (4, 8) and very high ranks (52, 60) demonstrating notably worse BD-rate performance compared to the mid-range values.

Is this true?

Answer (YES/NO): NO